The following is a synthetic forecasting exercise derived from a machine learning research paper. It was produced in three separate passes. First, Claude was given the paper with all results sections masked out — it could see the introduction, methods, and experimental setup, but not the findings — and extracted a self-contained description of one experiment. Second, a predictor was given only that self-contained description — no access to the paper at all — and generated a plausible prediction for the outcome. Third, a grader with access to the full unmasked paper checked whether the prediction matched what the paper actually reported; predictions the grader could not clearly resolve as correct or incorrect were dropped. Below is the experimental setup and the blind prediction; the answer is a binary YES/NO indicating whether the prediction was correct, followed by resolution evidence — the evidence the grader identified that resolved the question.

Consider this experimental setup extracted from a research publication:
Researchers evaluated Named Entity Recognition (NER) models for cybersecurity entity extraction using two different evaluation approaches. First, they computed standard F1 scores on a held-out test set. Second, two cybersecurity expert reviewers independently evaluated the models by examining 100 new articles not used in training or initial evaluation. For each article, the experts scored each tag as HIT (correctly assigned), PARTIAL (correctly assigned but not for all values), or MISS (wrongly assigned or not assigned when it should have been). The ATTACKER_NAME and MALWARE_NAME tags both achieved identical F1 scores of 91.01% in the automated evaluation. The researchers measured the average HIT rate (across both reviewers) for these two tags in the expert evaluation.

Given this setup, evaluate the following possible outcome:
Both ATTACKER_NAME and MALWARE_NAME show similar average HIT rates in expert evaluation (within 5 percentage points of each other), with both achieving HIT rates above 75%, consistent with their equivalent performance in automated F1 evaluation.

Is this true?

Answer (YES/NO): NO